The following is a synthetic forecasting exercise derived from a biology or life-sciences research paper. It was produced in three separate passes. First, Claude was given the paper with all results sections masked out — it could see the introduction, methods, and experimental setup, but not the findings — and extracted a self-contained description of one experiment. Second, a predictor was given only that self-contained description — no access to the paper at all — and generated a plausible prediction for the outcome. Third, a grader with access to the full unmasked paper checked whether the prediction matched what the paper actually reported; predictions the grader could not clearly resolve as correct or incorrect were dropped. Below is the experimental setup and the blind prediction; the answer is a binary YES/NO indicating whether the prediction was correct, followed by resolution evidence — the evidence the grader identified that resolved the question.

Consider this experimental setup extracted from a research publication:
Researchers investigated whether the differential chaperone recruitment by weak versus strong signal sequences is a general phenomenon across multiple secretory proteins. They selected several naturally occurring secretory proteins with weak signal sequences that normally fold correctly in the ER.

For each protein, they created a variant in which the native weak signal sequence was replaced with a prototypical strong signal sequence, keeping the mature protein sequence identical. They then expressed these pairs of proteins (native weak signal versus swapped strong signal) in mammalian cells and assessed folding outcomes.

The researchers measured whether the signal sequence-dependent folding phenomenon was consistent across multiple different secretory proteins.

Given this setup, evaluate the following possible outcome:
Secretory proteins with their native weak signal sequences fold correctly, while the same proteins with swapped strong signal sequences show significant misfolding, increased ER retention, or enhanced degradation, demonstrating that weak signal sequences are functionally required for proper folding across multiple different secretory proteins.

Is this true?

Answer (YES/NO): NO